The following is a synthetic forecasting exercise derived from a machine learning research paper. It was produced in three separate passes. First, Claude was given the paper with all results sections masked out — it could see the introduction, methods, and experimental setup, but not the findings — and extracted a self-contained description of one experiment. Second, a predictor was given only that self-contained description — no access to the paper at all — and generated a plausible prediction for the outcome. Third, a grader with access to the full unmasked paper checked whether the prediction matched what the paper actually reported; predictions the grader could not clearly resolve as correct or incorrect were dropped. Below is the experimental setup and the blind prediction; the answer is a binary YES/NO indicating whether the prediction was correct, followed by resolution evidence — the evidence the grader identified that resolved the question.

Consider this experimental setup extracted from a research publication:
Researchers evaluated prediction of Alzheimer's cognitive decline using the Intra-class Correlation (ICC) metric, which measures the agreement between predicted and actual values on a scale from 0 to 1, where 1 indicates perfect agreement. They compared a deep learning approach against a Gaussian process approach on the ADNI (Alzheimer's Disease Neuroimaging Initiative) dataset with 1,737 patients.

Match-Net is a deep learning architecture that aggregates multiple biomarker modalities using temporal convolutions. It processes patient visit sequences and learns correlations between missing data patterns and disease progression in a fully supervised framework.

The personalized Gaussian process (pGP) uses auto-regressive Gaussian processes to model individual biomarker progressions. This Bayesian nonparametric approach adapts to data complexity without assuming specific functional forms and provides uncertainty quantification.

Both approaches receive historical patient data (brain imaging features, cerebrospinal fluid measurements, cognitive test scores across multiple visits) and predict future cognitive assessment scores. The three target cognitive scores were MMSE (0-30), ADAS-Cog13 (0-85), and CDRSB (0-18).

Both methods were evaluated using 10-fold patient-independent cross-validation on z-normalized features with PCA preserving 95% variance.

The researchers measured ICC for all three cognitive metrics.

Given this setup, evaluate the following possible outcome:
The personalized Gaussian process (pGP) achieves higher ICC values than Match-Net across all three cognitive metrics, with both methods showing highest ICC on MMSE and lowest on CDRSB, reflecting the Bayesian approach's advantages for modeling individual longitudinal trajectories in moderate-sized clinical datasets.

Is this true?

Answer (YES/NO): NO